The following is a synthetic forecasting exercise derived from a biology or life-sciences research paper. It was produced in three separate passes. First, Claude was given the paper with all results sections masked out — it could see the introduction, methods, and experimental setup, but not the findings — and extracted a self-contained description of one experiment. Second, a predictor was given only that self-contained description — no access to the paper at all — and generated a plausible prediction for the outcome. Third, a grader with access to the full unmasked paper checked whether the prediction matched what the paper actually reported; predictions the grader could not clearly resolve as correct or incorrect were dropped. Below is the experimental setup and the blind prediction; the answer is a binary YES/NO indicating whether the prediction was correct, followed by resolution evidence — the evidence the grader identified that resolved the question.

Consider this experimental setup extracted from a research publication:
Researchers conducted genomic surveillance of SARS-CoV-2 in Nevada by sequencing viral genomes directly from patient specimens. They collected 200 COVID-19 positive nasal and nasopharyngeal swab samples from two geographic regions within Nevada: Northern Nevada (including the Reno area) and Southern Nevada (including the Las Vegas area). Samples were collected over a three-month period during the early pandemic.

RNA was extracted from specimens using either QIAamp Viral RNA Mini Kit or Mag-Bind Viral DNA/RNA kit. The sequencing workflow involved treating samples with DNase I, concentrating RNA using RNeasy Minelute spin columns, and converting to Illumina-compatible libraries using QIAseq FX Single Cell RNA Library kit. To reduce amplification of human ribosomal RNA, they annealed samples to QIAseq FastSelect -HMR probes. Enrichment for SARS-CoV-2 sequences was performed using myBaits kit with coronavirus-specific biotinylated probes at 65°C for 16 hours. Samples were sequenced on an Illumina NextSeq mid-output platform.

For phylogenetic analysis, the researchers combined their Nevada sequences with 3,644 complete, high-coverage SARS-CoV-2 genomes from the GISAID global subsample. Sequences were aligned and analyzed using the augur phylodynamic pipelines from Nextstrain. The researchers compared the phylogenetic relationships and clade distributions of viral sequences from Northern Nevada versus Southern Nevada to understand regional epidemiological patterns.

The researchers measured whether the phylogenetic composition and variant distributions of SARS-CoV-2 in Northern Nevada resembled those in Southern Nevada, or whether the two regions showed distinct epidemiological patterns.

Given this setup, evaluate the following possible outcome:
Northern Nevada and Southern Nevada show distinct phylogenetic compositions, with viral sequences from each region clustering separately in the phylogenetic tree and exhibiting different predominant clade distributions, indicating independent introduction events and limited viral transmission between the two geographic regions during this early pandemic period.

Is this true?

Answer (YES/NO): YES